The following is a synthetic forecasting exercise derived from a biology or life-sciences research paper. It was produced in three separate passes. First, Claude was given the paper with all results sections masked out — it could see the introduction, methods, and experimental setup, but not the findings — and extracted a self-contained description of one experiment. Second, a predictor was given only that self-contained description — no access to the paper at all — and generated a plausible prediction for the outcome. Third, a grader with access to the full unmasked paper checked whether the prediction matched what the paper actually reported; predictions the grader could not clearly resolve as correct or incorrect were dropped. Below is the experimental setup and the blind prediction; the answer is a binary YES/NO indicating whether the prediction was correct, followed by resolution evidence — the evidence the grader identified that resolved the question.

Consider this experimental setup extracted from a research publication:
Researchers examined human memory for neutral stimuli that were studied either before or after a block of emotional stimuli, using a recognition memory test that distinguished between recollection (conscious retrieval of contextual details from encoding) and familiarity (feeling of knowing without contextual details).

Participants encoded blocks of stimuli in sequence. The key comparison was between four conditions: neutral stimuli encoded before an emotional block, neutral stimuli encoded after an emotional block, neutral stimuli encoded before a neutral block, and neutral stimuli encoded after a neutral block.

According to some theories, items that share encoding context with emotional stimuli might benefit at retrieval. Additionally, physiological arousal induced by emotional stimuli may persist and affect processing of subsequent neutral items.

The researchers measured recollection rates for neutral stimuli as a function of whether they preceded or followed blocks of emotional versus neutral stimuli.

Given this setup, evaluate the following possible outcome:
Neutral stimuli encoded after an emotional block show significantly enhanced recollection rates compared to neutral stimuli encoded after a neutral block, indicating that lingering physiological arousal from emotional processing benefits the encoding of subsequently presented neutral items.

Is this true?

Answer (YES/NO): YES